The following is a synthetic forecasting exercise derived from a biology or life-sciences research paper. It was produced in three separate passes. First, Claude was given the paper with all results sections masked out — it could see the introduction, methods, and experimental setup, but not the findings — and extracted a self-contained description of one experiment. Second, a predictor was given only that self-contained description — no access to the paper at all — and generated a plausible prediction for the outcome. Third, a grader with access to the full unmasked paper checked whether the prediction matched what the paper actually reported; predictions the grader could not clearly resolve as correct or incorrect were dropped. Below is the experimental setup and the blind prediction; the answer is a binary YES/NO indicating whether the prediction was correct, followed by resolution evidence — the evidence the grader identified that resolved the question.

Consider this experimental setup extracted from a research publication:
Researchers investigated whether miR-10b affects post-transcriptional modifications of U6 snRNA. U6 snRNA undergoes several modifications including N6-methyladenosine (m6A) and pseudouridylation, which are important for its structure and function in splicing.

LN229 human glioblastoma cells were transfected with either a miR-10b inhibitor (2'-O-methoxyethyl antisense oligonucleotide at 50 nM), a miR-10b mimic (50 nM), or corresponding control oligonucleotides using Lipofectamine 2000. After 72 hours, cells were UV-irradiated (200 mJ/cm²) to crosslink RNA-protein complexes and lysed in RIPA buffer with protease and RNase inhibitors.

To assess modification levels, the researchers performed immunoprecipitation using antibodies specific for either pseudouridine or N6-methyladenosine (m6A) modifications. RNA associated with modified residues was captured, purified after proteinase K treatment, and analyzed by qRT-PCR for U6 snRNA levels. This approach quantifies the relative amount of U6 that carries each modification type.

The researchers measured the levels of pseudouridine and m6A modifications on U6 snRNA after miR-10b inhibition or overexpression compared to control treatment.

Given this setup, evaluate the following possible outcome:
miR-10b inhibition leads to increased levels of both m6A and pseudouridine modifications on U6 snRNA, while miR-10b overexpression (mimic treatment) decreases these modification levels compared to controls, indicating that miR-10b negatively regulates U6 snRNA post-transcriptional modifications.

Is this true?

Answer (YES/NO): NO